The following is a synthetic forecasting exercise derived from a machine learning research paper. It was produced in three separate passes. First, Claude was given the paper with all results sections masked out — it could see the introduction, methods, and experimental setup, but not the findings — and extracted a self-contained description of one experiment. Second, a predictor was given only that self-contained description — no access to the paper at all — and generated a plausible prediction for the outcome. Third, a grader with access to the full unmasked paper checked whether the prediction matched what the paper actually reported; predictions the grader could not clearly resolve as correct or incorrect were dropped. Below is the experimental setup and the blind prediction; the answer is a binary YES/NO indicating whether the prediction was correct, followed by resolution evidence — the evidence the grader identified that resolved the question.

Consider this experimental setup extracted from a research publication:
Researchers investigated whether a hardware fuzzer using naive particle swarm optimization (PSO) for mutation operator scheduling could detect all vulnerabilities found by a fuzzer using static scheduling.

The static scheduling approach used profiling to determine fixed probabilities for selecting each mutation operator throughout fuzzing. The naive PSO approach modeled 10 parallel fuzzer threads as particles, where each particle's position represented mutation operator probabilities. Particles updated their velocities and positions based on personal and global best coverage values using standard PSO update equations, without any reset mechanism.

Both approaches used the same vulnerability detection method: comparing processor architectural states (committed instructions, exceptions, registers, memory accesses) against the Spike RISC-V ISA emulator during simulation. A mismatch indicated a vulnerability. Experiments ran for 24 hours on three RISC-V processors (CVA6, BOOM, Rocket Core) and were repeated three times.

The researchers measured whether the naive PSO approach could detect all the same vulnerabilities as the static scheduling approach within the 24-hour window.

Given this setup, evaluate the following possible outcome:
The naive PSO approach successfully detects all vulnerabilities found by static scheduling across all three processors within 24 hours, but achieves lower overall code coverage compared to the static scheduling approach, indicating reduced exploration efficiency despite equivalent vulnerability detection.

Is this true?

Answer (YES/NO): NO